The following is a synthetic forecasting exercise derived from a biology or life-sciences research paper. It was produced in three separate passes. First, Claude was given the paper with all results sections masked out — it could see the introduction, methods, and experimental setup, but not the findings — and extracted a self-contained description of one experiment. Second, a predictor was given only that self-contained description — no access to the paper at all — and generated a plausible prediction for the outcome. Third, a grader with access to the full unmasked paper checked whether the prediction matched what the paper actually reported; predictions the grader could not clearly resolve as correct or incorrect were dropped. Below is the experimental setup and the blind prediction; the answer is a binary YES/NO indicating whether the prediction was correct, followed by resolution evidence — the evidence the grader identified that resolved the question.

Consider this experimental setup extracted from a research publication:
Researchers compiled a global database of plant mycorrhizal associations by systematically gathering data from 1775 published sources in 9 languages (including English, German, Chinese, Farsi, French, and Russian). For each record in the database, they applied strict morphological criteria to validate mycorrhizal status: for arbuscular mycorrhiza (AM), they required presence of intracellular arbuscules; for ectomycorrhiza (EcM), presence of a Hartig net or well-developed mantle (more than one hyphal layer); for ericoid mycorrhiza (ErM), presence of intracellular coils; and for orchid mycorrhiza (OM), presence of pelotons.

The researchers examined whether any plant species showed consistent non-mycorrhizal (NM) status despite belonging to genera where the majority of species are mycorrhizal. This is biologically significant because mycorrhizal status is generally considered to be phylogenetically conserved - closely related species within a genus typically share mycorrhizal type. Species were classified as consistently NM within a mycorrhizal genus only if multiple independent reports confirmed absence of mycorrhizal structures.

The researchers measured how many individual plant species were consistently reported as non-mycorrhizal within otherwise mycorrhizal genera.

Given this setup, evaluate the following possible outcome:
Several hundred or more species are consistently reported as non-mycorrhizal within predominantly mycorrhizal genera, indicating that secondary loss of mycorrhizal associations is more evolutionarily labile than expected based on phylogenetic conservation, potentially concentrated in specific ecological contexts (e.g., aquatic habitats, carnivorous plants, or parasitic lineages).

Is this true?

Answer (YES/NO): NO